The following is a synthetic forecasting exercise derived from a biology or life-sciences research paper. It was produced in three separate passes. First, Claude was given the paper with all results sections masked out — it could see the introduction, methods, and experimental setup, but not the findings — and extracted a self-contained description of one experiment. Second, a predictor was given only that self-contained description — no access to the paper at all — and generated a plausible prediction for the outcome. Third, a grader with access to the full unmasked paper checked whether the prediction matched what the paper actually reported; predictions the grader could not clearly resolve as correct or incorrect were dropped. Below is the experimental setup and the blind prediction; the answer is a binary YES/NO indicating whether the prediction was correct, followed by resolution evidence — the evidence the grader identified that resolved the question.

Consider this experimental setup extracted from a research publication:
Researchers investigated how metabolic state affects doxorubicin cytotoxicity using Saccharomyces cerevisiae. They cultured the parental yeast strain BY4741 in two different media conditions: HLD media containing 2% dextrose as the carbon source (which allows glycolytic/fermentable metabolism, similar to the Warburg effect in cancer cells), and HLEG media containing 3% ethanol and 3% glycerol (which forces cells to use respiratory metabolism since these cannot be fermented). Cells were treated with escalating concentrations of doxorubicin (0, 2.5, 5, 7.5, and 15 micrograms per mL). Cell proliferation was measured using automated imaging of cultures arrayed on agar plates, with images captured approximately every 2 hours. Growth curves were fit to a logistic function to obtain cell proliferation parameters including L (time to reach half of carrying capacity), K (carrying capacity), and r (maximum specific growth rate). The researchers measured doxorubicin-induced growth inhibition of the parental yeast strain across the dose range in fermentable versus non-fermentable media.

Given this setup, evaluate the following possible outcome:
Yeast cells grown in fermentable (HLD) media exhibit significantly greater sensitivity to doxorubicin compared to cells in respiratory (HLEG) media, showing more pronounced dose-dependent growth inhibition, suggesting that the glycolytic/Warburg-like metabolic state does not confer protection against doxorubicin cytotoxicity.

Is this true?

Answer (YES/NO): NO